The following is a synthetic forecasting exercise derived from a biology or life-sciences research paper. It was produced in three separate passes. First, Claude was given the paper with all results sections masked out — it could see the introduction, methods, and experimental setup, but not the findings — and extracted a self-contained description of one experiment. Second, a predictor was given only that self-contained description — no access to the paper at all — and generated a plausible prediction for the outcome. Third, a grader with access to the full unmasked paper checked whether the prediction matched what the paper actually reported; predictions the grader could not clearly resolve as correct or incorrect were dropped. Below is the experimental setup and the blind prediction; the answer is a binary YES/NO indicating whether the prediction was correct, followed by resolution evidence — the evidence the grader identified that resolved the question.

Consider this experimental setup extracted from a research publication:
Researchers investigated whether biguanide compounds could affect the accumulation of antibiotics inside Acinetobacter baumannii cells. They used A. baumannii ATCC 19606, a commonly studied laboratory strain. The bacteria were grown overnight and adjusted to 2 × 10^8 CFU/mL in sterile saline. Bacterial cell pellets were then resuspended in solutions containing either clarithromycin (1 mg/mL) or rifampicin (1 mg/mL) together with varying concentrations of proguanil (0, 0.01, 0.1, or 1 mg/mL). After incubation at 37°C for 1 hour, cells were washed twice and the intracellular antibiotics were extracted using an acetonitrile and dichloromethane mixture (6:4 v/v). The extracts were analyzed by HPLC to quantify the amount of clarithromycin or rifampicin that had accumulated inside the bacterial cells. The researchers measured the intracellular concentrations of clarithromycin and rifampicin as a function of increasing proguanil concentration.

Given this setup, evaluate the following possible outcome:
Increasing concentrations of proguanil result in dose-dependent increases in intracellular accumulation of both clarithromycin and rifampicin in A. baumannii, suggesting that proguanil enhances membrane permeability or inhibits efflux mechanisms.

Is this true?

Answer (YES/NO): YES